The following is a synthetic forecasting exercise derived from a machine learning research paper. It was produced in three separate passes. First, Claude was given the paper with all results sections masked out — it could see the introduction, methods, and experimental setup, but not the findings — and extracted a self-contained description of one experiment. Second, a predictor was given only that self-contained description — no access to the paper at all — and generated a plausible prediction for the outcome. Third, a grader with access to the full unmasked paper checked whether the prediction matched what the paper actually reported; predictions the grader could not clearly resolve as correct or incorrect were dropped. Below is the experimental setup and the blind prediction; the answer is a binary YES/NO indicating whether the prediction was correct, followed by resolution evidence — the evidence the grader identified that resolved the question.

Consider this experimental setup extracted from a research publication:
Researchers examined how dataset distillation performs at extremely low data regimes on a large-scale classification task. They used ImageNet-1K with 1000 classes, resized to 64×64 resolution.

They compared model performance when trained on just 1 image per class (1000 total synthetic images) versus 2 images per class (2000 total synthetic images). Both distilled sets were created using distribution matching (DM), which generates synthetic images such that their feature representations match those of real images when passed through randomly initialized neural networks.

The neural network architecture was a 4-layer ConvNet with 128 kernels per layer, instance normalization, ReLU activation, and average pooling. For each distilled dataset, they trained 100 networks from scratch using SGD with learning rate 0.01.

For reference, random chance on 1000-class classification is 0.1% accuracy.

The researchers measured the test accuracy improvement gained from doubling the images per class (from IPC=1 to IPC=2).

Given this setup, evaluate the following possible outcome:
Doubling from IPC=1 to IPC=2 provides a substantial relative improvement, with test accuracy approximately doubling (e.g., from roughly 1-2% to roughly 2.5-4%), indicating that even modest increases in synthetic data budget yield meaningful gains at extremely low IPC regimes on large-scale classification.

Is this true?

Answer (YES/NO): NO